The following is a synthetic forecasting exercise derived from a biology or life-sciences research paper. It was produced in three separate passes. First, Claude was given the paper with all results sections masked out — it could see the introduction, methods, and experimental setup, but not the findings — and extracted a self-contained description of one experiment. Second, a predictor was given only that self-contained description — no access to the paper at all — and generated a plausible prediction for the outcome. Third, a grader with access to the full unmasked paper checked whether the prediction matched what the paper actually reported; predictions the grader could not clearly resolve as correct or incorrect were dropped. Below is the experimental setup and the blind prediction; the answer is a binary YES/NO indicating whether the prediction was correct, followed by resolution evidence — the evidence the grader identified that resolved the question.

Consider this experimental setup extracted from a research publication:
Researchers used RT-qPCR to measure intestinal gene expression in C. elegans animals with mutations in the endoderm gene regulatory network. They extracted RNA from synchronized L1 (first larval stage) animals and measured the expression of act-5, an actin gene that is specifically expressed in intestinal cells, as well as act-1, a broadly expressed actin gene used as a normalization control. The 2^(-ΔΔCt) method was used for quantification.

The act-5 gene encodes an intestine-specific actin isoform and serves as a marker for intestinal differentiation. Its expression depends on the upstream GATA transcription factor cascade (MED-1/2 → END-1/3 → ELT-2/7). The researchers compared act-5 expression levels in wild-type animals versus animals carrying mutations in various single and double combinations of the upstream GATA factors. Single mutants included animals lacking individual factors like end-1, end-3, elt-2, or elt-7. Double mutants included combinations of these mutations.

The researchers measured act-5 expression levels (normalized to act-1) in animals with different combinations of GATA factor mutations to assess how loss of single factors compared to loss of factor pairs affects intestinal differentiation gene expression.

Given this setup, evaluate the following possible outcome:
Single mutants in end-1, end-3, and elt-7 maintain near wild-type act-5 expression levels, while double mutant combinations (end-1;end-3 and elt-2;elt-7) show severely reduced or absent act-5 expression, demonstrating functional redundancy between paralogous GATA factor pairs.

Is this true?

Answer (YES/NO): NO